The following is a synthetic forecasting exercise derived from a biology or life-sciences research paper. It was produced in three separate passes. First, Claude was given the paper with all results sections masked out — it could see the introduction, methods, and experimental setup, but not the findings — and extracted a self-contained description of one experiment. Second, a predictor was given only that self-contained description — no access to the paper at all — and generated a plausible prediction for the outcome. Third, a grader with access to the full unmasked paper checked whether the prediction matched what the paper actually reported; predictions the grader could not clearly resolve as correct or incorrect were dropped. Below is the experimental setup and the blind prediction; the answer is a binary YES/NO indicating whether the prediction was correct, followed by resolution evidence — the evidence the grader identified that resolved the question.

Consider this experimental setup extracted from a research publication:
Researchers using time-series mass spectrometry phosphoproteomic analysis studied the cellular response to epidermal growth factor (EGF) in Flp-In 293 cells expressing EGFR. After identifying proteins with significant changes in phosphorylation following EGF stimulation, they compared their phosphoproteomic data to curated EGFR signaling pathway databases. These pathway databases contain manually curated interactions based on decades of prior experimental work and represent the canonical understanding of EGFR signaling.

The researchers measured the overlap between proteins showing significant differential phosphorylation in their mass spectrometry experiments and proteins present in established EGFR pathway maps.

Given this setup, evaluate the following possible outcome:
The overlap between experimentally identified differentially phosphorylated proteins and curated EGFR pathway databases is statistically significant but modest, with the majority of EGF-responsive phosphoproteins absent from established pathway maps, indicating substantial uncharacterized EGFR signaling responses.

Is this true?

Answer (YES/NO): YES